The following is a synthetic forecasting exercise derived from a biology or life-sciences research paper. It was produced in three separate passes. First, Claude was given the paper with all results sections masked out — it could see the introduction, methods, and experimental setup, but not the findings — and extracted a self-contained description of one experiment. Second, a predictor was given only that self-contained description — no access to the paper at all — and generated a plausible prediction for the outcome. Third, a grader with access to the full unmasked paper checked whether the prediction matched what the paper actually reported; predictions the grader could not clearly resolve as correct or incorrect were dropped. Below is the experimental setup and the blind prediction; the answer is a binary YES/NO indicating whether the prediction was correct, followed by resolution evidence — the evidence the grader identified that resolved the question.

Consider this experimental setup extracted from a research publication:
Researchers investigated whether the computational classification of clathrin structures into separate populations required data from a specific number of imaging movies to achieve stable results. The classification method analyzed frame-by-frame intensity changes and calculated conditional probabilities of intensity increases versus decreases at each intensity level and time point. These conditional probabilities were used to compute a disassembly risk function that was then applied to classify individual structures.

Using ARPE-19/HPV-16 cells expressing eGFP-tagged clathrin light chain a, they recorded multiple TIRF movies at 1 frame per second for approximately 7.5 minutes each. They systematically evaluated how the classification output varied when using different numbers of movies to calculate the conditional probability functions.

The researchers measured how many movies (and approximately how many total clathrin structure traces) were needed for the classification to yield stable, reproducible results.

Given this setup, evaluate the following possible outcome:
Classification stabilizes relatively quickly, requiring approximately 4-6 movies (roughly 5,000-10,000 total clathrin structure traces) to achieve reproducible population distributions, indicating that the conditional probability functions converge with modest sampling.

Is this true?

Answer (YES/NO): NO